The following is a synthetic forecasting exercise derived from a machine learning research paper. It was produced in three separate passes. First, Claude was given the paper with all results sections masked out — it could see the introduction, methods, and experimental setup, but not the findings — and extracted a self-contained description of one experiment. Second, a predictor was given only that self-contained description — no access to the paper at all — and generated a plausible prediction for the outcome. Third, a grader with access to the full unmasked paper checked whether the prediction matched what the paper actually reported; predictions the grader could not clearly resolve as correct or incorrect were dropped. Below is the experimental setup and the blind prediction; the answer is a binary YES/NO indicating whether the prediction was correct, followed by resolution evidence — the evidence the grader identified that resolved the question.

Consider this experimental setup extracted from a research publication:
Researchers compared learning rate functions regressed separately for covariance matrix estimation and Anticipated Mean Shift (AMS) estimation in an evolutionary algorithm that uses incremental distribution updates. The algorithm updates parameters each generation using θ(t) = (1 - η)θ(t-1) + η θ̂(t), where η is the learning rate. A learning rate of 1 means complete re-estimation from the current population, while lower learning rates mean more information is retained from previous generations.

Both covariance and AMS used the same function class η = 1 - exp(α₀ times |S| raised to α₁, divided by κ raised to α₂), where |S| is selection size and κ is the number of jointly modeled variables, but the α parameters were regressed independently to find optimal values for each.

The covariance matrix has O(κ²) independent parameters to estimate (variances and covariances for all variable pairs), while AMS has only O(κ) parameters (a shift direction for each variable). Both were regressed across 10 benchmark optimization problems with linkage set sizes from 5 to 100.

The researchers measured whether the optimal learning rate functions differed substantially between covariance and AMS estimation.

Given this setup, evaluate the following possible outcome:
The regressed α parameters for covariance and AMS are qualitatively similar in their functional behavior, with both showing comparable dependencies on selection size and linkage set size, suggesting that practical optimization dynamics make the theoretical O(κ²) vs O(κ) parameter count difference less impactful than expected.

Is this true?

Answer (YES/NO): NO